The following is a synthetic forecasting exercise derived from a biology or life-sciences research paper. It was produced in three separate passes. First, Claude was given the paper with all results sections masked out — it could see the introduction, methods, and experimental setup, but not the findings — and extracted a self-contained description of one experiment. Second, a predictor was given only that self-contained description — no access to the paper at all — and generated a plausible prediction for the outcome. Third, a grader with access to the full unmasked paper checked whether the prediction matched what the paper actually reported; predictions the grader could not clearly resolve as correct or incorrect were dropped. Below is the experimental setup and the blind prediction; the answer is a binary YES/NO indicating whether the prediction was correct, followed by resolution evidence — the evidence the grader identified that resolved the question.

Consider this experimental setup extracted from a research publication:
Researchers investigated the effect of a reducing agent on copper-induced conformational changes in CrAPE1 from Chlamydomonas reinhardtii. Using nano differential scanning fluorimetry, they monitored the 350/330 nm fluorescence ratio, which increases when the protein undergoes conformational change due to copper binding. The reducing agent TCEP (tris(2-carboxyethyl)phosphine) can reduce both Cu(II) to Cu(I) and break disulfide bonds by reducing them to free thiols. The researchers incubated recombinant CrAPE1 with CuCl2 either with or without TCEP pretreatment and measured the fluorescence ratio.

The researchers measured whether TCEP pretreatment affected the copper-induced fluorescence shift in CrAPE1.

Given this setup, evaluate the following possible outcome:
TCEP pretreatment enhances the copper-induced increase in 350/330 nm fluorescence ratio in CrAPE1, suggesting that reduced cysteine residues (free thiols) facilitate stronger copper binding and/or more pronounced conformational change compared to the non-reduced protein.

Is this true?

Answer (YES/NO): NO